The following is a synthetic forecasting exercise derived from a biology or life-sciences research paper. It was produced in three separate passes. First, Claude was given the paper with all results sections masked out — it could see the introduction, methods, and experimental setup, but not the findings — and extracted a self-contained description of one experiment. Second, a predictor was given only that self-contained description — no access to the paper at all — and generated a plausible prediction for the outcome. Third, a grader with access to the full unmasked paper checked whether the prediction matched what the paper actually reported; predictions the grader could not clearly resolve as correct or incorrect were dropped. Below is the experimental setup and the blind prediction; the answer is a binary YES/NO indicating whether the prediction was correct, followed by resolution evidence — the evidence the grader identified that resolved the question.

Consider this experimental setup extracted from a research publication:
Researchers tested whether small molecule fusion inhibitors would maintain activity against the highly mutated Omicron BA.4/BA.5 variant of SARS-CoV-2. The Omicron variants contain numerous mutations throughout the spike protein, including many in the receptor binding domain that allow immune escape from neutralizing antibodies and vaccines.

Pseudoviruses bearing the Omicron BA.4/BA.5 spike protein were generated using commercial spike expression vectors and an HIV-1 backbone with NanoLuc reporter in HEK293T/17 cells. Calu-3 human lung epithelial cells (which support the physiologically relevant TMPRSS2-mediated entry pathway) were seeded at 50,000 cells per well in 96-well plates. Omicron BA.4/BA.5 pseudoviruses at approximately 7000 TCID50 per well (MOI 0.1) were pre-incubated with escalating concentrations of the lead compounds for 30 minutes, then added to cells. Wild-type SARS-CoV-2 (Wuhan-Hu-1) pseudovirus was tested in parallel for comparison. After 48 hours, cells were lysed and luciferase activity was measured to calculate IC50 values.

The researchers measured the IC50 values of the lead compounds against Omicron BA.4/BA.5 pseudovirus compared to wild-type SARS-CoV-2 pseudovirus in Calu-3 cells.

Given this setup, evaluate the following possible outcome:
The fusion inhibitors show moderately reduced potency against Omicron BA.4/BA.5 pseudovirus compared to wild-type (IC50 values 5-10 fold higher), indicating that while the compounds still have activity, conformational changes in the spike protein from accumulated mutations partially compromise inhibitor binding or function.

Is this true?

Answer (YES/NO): NO